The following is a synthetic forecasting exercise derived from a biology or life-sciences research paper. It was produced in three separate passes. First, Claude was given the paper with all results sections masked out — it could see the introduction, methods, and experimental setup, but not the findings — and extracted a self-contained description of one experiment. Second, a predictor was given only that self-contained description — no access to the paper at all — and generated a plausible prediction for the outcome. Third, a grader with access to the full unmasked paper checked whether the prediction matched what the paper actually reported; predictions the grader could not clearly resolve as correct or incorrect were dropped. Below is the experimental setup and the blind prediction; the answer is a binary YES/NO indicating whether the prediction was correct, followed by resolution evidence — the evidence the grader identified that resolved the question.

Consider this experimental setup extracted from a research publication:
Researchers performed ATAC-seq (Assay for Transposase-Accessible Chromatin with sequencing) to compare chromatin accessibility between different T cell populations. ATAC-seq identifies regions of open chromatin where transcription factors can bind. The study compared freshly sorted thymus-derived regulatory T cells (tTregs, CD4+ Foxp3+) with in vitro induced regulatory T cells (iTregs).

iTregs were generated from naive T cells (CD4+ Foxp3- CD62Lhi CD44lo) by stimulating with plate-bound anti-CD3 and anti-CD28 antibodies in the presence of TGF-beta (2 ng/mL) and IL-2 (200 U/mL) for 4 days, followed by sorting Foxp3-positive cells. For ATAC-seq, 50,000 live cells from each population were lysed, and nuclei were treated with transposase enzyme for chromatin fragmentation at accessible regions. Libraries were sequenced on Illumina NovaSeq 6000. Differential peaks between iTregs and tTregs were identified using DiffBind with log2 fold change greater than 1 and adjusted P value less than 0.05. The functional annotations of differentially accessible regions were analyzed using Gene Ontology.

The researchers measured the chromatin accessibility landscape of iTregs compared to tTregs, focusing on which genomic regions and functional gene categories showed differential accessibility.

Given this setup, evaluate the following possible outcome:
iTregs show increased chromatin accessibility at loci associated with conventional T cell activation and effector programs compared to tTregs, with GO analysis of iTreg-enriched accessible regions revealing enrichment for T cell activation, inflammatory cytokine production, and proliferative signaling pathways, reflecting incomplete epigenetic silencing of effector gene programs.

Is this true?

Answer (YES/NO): YES